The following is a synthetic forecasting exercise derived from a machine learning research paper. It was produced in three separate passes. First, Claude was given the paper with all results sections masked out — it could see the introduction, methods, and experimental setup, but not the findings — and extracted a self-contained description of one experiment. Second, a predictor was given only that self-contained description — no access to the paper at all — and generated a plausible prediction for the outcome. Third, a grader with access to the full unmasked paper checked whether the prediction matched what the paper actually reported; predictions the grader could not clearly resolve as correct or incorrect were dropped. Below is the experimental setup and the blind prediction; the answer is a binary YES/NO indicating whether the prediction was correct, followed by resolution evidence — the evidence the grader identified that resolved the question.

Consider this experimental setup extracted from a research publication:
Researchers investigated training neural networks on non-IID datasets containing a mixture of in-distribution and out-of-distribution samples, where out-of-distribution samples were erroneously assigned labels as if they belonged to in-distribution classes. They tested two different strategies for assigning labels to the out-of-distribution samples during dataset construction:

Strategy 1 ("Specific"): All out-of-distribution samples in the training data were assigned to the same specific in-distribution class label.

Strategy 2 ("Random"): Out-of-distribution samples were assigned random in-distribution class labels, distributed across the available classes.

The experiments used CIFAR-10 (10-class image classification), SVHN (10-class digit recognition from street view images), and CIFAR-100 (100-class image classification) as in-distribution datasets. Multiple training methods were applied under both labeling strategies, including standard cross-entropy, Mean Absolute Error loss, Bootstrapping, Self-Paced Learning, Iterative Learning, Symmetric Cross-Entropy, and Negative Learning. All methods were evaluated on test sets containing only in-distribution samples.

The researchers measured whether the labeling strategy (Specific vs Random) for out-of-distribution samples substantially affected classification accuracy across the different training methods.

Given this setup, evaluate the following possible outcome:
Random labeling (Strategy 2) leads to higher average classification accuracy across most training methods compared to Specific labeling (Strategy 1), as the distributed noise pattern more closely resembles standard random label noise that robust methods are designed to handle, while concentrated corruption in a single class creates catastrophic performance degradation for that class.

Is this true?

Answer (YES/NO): NO